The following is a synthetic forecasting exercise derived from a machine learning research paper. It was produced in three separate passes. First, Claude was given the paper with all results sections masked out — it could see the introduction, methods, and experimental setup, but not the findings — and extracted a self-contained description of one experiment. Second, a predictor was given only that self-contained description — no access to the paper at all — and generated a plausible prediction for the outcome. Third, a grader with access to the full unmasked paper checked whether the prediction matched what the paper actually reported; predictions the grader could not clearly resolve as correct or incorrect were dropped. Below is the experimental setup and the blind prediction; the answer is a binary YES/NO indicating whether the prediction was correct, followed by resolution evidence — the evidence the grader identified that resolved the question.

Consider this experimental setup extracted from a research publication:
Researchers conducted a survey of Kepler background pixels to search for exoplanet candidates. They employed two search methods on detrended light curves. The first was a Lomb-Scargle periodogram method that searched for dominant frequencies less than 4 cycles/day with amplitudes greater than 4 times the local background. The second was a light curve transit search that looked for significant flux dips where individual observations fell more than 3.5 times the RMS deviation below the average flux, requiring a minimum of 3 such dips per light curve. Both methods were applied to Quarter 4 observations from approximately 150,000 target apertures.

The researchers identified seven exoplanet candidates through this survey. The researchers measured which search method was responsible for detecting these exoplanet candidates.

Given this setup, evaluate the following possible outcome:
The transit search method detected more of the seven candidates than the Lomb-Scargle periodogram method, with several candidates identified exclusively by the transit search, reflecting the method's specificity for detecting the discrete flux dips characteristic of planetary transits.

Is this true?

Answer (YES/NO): NO